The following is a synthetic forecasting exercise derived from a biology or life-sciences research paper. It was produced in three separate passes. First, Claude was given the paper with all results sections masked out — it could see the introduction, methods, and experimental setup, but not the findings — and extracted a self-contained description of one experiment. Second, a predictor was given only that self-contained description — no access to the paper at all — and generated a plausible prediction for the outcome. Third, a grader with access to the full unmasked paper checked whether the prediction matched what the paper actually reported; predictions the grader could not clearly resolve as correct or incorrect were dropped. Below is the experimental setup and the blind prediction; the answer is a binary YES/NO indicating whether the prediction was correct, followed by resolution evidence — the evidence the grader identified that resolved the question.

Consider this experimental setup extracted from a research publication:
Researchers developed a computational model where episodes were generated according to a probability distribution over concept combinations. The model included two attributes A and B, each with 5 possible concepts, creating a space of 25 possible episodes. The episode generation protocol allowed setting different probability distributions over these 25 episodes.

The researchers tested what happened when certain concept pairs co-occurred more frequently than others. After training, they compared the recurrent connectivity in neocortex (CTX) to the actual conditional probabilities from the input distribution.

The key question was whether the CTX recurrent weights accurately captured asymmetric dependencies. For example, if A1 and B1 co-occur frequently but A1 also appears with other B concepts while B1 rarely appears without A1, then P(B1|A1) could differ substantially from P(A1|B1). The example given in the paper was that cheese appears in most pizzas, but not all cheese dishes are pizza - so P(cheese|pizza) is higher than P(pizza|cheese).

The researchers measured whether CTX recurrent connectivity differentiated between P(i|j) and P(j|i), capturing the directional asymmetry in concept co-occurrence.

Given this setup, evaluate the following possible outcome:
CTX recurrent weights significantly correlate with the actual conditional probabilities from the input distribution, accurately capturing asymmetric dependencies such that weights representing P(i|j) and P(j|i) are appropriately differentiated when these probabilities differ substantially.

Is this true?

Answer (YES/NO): YES